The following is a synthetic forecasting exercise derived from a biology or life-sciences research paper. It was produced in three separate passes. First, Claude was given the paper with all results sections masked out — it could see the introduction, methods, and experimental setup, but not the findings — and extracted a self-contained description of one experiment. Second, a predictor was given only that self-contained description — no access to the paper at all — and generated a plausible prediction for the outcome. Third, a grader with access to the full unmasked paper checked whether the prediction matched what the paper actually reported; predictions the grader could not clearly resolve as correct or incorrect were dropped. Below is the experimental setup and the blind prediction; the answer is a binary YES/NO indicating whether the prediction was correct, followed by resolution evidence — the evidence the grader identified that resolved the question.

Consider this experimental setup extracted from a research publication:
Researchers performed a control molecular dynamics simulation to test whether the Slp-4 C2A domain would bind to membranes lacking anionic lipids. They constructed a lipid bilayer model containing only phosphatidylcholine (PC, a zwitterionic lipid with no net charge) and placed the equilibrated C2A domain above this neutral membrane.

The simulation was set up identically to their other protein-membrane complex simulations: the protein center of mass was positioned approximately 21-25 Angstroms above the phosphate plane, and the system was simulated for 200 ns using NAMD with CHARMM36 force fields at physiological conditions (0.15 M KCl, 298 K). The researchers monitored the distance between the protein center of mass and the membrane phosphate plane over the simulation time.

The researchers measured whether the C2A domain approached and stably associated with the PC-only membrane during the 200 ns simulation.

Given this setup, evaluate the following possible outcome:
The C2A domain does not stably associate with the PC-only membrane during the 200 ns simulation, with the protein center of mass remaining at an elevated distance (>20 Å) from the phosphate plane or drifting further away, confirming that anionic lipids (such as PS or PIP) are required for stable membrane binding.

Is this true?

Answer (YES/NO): NO